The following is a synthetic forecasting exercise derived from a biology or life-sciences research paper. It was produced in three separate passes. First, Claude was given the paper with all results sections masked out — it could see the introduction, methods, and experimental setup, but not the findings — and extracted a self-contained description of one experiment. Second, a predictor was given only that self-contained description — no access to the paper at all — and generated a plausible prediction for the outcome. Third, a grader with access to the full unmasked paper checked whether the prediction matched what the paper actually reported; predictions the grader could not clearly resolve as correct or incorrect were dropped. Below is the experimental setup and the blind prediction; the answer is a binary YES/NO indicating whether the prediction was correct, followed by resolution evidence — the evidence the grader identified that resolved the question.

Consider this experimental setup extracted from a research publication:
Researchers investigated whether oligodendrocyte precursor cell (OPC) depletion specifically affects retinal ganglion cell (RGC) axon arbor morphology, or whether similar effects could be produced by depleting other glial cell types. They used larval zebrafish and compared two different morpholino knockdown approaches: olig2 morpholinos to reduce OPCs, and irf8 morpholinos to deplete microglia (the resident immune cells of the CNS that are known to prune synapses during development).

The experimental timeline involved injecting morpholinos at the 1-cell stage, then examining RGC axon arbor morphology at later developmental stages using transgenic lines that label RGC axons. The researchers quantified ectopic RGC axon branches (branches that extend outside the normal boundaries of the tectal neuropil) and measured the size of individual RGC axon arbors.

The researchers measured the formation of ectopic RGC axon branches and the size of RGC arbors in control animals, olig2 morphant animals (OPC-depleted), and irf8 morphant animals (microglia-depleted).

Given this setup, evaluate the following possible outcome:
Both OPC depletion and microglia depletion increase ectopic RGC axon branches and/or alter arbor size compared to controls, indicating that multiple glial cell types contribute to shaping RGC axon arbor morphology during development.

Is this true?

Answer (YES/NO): NO